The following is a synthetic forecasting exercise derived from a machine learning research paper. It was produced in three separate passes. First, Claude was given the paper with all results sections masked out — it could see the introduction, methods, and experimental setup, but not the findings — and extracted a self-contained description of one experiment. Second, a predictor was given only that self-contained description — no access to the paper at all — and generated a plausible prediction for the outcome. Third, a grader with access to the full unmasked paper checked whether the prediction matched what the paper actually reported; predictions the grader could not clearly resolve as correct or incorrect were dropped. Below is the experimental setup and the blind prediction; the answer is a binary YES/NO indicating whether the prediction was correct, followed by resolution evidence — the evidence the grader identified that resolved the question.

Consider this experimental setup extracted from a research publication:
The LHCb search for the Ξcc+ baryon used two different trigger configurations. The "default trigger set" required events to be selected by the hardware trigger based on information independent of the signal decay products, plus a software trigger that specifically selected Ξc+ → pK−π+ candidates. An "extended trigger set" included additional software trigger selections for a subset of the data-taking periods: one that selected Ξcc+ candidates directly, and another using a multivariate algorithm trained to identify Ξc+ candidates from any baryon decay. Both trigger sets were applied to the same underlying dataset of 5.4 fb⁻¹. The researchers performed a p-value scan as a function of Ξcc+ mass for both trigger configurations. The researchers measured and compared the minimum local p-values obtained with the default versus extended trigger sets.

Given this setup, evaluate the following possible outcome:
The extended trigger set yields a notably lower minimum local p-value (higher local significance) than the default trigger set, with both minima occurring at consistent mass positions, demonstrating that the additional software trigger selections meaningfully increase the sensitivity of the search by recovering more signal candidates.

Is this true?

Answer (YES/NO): NO